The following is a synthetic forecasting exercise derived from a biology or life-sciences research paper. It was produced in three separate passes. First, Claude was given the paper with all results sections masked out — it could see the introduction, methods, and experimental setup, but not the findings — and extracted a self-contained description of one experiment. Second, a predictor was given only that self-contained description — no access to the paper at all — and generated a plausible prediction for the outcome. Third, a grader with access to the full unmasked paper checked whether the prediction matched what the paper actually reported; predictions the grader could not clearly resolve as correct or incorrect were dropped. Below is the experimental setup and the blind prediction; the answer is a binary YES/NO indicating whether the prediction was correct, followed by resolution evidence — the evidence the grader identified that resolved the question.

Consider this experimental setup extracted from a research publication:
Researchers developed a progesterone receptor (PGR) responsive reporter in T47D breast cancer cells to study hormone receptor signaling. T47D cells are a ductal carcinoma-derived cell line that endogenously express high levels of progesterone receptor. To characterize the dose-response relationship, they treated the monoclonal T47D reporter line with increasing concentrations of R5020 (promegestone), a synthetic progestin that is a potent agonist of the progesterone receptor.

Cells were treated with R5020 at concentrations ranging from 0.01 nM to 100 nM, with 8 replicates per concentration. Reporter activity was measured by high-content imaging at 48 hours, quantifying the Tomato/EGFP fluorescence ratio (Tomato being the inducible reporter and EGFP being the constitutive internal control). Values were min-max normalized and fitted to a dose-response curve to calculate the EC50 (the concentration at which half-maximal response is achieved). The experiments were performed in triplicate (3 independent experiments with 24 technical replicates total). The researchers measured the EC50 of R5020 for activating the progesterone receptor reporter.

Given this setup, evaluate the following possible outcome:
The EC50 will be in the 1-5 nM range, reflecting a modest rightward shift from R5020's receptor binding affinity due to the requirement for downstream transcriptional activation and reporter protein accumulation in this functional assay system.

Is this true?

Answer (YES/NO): NO